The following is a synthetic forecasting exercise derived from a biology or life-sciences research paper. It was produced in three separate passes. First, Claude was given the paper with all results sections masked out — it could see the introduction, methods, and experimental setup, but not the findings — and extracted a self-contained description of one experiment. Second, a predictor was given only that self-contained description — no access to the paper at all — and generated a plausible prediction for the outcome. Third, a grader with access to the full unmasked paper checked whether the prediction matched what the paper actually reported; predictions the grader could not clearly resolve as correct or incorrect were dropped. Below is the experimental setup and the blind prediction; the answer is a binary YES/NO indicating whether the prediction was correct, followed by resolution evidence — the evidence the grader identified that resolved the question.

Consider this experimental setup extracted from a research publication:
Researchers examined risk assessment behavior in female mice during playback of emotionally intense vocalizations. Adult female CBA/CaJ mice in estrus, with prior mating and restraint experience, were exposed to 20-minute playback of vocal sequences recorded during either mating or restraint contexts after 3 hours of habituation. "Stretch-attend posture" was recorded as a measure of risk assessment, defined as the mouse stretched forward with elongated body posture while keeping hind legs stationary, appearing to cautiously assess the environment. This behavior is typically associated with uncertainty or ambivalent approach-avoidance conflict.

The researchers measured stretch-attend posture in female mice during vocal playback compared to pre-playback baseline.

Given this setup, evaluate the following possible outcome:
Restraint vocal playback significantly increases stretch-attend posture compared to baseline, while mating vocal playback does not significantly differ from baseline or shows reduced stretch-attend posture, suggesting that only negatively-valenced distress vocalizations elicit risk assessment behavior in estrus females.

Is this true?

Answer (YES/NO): NO